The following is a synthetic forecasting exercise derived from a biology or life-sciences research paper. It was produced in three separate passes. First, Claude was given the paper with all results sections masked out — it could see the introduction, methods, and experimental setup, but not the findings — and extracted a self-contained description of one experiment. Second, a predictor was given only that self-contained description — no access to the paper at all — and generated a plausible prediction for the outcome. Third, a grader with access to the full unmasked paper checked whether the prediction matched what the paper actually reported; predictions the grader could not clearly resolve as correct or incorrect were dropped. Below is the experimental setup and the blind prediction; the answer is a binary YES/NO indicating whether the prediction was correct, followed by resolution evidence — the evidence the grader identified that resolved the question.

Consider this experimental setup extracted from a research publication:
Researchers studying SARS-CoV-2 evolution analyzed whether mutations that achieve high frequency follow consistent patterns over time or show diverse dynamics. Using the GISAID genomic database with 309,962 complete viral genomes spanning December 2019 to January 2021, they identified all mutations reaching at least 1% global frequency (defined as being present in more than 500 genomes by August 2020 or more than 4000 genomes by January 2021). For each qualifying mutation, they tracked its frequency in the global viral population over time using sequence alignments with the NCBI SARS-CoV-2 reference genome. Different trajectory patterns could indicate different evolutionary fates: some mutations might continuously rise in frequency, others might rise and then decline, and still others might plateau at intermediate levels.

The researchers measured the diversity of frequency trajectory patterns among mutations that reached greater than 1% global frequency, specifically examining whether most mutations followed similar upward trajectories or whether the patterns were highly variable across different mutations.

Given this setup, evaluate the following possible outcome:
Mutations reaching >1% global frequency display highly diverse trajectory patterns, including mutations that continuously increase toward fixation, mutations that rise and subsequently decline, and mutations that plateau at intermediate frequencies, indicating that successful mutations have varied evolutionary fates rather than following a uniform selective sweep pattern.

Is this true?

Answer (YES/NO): YES